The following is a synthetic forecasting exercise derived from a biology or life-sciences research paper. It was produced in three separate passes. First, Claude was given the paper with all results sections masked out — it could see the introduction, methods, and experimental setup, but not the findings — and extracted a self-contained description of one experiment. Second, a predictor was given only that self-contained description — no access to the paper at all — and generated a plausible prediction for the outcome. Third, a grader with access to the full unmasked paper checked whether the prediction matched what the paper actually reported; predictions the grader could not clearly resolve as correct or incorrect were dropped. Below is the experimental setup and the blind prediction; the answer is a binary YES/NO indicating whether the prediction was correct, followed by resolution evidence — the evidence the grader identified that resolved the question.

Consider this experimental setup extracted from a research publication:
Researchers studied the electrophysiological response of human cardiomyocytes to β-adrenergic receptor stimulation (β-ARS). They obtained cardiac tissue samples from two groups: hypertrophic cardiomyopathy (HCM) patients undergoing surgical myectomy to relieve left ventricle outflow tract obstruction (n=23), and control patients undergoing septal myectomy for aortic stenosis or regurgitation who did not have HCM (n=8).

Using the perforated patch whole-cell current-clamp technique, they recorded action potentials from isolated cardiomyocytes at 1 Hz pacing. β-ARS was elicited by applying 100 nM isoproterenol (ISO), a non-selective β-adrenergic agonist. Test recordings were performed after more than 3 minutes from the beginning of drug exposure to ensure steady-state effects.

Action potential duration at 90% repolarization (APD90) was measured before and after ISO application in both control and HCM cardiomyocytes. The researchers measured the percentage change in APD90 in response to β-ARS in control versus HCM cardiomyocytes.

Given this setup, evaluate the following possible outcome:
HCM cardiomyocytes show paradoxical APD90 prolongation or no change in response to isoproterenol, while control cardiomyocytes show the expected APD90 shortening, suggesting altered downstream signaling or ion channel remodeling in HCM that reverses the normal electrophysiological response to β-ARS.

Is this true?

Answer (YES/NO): YES